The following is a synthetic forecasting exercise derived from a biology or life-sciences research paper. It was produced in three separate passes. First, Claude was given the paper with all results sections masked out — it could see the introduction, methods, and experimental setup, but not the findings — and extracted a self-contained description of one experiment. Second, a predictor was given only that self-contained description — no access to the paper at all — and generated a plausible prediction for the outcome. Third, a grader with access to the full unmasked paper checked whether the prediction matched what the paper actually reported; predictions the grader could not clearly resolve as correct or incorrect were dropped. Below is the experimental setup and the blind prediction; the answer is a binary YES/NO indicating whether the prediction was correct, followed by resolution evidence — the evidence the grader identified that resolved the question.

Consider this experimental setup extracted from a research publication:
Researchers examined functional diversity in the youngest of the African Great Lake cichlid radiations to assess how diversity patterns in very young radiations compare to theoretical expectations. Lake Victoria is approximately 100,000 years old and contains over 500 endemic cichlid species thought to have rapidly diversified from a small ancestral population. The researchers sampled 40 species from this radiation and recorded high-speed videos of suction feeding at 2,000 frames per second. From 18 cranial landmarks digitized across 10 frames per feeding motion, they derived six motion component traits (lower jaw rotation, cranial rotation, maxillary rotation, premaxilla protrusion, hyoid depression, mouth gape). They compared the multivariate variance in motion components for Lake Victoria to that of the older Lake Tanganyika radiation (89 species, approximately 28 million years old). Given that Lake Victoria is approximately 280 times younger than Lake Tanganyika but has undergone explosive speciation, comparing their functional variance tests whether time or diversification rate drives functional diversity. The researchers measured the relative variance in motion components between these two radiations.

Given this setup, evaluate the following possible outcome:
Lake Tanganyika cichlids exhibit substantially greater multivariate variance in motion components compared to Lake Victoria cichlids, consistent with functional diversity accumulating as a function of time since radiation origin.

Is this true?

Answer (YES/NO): YES